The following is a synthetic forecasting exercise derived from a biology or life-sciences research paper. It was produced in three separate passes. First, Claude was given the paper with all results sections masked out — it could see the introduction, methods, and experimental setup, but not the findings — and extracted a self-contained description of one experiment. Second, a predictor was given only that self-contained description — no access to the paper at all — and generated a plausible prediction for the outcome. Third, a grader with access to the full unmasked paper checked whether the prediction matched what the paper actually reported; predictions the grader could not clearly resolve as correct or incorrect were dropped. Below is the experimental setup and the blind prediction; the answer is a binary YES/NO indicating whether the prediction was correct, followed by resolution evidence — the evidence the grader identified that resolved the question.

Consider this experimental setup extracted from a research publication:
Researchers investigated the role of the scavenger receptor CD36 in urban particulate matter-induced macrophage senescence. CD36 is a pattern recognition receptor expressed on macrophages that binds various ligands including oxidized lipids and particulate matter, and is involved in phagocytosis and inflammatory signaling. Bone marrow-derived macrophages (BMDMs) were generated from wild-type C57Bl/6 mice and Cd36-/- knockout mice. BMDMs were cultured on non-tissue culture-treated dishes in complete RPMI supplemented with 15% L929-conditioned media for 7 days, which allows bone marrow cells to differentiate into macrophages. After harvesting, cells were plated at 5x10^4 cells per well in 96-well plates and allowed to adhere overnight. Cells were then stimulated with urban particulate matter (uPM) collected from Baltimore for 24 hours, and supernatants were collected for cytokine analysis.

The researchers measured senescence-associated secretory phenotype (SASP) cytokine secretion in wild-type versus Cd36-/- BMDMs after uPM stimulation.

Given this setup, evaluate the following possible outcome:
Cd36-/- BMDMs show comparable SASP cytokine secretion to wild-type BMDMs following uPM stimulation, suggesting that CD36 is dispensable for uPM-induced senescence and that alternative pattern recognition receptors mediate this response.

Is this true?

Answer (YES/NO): YES